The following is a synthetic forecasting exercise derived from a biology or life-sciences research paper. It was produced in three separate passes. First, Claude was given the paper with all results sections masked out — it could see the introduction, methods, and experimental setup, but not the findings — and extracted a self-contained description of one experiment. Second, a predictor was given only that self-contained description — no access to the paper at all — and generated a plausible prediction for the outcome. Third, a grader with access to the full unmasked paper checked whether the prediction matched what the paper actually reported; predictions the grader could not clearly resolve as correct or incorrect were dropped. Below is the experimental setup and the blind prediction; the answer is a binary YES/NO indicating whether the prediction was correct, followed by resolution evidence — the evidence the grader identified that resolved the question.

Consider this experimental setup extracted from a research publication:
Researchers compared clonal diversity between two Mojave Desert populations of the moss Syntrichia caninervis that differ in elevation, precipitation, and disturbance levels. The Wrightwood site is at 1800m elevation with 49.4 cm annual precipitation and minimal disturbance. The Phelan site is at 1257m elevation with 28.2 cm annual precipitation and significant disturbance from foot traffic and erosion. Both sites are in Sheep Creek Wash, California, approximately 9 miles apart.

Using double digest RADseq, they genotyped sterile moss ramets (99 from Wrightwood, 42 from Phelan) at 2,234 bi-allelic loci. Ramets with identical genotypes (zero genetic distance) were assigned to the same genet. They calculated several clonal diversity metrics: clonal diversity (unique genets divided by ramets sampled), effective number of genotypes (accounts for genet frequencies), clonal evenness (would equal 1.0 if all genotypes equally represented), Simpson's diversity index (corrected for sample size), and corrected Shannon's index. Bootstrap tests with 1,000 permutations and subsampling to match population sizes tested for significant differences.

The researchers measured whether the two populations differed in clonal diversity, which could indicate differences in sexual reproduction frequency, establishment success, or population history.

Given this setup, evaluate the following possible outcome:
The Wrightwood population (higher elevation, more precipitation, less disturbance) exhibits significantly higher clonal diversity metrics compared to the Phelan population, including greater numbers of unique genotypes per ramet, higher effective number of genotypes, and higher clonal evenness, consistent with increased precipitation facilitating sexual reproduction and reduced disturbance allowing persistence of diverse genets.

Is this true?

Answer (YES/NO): NO